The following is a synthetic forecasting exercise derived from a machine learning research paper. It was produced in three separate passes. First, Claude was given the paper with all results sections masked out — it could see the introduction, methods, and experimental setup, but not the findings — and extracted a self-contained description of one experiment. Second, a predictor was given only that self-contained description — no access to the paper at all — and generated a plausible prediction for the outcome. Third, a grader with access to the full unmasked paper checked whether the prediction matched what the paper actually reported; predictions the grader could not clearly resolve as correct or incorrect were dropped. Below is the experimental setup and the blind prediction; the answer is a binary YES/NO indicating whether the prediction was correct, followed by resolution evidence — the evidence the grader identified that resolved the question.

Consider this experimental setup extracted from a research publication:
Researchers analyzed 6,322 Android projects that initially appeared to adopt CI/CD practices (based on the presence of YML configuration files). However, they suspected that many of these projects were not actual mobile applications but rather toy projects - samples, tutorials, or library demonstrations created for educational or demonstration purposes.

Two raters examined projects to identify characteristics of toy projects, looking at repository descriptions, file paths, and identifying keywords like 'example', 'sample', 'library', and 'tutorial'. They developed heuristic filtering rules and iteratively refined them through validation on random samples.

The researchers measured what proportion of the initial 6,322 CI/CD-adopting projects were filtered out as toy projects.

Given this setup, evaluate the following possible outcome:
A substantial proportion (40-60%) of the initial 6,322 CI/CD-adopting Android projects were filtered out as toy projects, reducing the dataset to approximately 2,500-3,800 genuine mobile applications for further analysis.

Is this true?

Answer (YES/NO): YES